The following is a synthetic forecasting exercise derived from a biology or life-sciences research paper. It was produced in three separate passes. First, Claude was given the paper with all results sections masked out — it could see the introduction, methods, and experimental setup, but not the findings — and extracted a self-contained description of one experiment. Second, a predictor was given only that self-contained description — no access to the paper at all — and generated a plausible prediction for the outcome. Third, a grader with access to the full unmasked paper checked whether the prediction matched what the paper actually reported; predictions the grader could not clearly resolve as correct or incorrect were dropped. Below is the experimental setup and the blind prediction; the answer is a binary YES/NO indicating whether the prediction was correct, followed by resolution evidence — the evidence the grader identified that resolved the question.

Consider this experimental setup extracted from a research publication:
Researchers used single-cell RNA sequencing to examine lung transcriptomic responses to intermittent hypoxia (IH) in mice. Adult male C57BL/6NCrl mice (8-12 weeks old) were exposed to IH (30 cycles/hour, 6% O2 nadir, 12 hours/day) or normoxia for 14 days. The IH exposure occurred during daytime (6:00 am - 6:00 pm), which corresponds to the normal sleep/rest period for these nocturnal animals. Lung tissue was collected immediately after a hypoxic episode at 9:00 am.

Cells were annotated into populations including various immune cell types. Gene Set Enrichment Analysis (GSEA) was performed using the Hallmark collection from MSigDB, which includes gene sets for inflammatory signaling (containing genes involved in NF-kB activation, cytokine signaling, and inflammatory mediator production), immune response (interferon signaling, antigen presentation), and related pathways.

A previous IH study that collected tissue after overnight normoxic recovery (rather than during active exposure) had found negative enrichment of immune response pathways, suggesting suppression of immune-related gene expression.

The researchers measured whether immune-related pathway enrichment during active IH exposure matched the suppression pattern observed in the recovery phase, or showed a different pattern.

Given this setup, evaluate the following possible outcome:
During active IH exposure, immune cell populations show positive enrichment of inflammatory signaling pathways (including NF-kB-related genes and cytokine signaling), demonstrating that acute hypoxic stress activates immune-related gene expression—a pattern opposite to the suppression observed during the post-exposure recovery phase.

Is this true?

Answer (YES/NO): NO